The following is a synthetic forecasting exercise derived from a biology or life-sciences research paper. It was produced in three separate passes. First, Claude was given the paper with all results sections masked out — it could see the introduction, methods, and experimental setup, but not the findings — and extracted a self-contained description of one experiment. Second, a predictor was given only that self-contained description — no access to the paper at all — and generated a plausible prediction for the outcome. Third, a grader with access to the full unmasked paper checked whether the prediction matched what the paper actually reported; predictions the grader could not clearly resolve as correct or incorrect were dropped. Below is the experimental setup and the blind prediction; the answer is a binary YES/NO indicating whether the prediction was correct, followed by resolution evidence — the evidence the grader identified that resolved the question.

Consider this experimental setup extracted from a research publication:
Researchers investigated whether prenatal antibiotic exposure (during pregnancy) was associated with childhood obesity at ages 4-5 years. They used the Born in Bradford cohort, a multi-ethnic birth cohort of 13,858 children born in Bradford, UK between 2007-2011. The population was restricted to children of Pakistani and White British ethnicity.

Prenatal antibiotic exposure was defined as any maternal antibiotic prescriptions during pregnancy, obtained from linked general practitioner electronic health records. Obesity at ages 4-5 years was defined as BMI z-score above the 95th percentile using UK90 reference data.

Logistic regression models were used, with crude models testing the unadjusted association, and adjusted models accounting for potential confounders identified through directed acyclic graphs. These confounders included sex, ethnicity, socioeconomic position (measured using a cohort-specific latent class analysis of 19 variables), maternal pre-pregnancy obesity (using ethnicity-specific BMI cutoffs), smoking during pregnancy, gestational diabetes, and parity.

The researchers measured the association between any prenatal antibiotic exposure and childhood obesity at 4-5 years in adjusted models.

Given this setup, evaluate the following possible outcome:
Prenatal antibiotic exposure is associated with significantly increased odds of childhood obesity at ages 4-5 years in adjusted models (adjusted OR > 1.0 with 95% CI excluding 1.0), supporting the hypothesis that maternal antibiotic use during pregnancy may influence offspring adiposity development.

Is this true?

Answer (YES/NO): NO